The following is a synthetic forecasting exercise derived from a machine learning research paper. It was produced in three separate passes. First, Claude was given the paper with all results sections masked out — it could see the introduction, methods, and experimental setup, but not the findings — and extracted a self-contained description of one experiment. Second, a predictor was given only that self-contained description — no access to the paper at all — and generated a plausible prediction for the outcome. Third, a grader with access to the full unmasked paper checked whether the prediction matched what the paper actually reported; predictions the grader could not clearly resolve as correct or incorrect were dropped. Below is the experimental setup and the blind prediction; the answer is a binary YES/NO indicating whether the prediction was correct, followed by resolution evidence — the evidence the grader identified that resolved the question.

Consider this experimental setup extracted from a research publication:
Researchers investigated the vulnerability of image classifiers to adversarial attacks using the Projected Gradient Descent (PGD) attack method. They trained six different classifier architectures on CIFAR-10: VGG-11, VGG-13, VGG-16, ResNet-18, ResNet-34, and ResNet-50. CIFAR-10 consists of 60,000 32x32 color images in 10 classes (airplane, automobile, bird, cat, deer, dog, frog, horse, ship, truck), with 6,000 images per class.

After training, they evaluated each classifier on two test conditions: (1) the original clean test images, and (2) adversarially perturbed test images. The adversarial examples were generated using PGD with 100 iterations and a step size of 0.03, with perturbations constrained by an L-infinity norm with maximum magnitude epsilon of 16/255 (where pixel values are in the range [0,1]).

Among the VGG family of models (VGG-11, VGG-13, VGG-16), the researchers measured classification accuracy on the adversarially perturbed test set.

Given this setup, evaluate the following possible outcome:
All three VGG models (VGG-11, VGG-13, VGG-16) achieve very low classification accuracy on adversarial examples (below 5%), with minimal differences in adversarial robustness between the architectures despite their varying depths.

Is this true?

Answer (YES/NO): NO